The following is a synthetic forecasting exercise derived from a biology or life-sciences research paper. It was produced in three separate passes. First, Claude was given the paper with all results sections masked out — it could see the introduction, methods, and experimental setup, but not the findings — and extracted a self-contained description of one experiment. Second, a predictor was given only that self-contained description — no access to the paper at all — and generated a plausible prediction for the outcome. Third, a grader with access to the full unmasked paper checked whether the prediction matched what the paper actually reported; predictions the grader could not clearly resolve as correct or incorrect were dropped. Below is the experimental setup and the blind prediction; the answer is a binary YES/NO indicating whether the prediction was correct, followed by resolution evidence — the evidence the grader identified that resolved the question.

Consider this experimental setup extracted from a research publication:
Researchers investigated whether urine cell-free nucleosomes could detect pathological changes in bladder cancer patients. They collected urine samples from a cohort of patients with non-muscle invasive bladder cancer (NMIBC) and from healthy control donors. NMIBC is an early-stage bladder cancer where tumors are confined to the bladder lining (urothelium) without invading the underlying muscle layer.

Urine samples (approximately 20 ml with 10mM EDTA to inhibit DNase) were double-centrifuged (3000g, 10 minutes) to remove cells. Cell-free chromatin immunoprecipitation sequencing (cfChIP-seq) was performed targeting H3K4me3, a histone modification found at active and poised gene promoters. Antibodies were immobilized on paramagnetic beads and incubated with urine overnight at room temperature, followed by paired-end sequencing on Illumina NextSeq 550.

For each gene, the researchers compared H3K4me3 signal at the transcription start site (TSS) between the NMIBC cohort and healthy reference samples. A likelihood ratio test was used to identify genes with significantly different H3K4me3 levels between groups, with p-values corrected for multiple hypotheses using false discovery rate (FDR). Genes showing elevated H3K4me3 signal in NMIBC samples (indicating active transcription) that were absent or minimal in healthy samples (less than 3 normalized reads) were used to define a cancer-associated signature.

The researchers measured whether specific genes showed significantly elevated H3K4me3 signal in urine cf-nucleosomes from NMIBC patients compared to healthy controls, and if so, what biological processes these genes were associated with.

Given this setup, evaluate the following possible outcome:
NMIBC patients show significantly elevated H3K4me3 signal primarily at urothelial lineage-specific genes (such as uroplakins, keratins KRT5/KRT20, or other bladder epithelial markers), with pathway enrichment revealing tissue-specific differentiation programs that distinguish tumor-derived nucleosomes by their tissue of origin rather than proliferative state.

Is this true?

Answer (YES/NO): NO